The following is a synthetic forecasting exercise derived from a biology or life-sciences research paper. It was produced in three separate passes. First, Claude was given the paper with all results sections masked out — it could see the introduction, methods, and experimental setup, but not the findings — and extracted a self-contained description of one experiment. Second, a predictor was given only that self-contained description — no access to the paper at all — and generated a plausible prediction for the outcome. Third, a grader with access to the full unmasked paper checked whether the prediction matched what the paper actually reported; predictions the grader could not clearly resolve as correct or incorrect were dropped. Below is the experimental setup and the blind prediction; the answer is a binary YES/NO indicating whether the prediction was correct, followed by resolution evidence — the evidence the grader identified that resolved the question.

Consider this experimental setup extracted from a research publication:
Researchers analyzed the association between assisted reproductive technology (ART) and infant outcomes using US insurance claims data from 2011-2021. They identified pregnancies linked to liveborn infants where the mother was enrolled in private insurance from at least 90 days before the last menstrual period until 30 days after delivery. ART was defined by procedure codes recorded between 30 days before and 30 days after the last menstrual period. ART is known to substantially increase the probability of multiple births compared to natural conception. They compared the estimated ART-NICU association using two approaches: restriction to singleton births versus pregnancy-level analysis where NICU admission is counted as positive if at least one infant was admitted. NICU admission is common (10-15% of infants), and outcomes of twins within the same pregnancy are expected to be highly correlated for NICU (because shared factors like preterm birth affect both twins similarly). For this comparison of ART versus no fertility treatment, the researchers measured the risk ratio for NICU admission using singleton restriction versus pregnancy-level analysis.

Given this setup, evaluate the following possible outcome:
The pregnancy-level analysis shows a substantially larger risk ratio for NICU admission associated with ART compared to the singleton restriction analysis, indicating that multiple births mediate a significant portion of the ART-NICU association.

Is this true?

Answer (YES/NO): YES